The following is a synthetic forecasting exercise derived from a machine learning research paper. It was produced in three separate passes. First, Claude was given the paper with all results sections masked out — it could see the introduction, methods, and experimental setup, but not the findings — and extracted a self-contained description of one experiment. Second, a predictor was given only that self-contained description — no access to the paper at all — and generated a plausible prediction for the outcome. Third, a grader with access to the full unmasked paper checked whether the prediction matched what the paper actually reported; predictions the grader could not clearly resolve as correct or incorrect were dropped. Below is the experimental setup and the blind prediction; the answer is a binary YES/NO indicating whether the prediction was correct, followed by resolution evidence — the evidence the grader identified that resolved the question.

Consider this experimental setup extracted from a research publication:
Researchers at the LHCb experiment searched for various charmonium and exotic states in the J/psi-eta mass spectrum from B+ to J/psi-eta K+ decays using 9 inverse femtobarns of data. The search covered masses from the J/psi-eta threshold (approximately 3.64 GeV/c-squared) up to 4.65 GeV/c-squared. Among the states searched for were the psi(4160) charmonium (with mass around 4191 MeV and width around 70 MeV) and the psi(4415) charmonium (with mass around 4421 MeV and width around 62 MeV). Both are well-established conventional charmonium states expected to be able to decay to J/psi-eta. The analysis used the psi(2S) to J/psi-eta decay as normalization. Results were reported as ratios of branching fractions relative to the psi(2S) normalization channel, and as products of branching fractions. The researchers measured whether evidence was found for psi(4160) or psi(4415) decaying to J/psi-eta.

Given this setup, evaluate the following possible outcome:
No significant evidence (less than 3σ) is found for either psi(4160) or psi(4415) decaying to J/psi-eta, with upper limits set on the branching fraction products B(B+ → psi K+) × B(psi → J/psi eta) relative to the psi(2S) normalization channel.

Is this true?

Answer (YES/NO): YES